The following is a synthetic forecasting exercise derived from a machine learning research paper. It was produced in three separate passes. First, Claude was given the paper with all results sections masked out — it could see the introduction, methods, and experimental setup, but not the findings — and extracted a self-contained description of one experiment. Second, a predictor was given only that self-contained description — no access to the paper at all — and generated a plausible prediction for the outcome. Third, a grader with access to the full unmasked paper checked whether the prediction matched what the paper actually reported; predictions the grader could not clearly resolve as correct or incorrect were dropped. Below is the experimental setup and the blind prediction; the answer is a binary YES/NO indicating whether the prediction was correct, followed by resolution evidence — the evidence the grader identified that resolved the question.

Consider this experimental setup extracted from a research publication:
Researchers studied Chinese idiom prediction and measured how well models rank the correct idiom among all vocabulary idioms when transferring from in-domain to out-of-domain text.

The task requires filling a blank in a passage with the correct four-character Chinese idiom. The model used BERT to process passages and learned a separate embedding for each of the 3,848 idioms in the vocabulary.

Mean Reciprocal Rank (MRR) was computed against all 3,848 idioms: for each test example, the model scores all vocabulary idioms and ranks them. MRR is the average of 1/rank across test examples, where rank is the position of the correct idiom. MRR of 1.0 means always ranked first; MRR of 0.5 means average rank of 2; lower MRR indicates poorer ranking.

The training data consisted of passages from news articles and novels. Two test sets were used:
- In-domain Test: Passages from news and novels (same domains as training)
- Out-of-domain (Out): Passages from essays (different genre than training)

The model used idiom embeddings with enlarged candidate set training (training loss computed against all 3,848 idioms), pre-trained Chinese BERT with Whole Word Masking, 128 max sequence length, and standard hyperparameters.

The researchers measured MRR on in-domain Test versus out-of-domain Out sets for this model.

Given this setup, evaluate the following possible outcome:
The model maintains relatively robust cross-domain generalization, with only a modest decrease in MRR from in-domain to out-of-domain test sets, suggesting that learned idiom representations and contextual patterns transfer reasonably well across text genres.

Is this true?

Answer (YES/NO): NO